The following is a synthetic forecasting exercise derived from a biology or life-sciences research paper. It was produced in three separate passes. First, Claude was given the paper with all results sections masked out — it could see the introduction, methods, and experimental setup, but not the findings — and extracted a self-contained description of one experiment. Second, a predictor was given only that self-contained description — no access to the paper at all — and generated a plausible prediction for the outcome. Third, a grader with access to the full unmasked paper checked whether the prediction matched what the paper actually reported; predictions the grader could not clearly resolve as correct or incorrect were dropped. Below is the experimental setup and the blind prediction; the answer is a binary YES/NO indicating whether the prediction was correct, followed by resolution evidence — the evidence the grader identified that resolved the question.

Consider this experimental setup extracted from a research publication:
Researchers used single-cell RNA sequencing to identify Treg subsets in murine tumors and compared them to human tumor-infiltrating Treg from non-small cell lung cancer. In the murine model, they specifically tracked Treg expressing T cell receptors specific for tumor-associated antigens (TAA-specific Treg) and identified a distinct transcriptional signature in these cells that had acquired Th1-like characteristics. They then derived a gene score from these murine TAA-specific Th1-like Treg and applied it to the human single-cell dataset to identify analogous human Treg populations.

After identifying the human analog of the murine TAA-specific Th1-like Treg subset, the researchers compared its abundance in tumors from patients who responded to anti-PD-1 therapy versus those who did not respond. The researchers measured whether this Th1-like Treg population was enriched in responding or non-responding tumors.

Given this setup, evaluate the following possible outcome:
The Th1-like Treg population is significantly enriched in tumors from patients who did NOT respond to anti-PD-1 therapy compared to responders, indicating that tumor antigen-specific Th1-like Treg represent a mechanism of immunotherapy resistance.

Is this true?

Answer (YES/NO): NO